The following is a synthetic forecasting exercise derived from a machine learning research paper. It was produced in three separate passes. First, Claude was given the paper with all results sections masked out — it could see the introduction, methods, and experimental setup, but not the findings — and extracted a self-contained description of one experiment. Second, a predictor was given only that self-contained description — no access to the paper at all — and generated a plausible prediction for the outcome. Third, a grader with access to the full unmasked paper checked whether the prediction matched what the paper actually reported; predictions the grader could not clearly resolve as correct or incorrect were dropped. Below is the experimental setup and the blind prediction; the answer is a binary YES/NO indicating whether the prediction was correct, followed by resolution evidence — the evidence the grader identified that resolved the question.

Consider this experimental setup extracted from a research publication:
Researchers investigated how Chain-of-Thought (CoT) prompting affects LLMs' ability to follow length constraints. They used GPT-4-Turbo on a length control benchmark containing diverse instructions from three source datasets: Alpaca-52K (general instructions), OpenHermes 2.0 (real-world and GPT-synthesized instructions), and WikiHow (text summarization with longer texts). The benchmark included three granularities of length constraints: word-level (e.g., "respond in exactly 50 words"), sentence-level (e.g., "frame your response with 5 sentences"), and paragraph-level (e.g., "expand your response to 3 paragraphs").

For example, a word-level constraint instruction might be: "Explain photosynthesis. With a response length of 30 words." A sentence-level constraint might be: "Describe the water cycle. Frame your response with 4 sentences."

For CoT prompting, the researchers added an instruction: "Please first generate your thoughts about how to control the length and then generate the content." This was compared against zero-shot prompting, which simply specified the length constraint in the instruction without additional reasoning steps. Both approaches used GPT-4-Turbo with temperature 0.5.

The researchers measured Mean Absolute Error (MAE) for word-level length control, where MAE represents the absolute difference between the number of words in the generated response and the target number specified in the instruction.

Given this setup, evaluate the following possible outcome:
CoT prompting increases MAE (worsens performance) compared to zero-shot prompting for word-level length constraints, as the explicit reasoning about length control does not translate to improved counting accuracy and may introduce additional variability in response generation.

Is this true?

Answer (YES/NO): YES